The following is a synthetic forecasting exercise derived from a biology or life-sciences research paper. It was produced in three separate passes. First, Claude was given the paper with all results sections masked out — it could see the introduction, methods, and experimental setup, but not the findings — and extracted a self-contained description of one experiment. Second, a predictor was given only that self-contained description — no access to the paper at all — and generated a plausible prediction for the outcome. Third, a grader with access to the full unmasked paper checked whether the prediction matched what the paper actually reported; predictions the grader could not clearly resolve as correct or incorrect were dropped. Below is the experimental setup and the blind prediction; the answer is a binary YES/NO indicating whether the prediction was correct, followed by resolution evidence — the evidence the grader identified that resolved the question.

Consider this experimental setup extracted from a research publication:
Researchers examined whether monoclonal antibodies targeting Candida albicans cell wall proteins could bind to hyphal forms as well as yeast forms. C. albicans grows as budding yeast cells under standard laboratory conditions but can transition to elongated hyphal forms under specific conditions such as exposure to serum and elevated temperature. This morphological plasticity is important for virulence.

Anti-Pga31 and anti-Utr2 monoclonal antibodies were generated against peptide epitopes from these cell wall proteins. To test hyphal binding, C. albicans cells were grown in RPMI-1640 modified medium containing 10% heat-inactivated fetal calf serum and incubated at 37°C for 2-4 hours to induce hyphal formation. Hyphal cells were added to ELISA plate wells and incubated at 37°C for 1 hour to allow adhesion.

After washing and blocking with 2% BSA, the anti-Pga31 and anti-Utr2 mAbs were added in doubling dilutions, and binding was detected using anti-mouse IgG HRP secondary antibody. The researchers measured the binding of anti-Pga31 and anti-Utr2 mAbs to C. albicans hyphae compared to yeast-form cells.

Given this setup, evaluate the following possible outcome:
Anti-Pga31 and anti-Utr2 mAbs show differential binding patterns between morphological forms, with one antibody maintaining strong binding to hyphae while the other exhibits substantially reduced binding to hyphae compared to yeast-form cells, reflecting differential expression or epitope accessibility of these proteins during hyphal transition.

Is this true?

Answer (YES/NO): NO